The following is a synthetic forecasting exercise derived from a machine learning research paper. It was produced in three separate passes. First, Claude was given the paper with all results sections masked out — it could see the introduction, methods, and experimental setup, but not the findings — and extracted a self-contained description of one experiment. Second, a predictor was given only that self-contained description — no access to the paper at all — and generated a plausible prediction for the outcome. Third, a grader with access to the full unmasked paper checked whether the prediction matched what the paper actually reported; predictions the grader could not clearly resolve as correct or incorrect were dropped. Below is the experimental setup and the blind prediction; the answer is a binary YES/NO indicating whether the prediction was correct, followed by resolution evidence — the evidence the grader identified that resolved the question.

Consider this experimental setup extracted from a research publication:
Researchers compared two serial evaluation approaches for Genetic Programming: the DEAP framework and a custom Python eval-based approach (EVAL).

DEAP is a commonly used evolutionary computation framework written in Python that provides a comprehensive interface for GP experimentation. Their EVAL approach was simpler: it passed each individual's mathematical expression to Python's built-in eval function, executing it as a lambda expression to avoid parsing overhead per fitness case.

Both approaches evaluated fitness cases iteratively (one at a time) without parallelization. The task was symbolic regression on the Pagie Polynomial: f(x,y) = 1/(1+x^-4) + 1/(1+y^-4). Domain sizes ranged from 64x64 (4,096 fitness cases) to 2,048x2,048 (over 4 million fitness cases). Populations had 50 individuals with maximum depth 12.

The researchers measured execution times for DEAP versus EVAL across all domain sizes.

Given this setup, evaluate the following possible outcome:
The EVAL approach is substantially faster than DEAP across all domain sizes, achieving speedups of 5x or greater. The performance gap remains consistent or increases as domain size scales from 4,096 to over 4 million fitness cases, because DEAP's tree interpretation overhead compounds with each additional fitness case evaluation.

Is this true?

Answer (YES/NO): NO